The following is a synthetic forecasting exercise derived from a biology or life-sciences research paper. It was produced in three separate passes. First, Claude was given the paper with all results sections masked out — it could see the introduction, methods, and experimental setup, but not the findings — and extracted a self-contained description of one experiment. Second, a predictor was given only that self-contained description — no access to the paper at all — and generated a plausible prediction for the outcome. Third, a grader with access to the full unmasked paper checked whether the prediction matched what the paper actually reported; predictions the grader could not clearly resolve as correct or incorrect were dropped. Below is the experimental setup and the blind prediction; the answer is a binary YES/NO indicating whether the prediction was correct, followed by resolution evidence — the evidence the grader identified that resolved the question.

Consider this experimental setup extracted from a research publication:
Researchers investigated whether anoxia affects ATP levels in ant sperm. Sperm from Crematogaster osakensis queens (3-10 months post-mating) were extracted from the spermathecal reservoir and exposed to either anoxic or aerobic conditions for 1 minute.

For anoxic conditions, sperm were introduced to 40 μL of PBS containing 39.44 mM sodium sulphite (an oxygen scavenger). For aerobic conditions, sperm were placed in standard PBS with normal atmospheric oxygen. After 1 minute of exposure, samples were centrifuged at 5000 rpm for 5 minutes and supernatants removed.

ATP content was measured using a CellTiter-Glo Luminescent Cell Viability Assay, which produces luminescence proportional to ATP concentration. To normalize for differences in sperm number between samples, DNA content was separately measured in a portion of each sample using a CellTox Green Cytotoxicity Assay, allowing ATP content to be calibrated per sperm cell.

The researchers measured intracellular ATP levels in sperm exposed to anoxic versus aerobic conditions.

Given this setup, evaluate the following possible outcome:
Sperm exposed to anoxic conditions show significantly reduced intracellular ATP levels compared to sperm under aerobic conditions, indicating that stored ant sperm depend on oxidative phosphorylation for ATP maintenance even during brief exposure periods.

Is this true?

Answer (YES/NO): NO